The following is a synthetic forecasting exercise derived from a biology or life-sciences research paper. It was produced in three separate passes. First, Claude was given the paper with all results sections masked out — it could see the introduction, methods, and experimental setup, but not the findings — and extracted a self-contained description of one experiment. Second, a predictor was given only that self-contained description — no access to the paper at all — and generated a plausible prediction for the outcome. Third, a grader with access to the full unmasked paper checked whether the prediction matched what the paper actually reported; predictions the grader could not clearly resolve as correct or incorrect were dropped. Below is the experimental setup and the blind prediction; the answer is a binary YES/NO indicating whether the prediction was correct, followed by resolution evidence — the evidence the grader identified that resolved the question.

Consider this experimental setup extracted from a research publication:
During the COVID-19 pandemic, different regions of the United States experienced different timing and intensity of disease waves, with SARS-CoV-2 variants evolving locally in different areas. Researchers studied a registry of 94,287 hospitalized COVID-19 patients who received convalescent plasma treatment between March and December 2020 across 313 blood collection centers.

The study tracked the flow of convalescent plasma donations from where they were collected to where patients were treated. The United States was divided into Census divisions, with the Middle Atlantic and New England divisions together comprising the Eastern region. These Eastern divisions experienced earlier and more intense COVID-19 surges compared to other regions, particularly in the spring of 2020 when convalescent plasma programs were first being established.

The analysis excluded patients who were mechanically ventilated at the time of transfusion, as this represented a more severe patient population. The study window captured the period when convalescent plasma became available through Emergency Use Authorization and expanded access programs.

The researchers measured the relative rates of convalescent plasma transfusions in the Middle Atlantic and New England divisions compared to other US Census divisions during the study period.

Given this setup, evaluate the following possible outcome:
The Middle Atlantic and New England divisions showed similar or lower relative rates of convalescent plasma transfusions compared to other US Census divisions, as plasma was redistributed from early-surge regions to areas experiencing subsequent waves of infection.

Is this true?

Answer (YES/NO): NO